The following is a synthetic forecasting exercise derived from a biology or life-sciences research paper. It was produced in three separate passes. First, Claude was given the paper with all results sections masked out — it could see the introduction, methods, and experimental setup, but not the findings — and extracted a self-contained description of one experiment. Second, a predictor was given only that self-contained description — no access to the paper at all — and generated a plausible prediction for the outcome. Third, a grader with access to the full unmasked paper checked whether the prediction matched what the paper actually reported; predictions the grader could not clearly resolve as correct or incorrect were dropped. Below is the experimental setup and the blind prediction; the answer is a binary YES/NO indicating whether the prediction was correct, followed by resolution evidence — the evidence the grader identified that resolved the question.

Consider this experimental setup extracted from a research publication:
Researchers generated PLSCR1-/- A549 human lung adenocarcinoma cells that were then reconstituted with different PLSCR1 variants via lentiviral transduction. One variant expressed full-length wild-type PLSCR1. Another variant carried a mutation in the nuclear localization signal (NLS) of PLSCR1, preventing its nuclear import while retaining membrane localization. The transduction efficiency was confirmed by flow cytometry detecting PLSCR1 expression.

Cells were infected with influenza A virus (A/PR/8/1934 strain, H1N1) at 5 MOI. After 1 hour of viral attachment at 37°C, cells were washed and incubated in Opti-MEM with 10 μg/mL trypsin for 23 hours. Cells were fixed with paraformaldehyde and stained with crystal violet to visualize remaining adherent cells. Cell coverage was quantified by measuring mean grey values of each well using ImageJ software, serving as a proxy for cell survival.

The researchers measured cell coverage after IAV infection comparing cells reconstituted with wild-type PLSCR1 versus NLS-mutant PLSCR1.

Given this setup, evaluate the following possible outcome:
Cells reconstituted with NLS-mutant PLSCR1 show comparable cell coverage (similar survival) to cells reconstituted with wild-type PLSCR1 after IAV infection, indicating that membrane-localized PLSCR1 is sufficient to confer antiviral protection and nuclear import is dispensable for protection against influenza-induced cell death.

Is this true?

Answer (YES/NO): NO